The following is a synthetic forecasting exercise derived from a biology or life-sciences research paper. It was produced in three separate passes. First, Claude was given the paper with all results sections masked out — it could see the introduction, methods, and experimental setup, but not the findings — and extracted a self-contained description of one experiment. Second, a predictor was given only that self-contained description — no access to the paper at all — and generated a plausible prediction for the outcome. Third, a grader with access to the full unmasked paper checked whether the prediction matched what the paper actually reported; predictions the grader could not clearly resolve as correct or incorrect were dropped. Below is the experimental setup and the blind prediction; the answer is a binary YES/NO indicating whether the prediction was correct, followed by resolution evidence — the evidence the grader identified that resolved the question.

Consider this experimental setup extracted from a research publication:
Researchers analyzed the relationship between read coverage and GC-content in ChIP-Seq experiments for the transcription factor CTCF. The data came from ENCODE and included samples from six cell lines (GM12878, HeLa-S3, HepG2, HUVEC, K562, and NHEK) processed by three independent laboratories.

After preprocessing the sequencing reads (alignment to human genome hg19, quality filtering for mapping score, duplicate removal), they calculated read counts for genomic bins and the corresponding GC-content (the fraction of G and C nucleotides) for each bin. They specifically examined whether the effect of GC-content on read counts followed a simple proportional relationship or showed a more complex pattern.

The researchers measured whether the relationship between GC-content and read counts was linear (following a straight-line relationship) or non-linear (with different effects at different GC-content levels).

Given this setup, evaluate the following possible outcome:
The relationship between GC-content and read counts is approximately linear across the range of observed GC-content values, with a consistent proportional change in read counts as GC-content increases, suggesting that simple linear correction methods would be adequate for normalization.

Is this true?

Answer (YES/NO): NO